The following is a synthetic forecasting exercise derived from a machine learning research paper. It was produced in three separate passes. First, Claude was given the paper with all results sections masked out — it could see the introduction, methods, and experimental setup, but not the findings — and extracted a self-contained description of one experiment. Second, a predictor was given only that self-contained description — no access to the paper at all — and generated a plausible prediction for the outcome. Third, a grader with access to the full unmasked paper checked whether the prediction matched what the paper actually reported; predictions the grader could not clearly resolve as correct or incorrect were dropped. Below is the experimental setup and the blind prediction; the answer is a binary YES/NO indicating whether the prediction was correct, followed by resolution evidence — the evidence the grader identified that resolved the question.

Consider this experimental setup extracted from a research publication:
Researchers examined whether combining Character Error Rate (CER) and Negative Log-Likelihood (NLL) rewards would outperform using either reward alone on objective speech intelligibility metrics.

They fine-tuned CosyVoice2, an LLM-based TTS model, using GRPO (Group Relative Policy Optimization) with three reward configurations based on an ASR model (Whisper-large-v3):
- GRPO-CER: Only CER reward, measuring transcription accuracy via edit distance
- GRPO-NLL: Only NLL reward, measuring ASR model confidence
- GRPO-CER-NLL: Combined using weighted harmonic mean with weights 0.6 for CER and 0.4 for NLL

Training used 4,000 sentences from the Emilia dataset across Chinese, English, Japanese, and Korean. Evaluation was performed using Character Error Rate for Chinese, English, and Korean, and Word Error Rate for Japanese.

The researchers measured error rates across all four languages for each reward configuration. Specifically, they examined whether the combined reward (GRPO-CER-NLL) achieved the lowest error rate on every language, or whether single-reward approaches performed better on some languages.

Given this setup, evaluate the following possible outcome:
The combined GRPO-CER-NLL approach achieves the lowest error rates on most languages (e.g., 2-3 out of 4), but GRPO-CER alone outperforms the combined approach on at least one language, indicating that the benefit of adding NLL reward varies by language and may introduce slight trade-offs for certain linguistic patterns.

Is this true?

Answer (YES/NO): NO